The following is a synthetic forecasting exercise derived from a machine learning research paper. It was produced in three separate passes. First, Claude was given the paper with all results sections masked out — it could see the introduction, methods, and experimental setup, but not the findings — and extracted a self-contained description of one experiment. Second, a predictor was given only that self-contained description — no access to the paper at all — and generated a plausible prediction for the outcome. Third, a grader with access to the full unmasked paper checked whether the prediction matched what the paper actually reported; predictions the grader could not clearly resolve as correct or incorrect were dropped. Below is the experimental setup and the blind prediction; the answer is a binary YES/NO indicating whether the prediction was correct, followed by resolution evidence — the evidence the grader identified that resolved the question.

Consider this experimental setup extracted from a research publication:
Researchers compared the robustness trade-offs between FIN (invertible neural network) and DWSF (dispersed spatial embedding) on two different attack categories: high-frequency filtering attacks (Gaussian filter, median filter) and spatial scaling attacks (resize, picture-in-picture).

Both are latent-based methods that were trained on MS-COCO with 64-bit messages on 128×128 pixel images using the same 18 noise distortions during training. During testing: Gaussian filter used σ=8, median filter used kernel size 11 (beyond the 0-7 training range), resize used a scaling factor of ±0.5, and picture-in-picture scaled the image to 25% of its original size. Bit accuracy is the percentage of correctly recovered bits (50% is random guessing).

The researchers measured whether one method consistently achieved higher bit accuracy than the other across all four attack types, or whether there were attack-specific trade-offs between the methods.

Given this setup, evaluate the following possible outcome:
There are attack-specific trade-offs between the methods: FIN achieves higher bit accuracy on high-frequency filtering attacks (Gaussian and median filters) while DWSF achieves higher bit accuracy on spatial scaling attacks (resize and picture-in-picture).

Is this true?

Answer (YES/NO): NO